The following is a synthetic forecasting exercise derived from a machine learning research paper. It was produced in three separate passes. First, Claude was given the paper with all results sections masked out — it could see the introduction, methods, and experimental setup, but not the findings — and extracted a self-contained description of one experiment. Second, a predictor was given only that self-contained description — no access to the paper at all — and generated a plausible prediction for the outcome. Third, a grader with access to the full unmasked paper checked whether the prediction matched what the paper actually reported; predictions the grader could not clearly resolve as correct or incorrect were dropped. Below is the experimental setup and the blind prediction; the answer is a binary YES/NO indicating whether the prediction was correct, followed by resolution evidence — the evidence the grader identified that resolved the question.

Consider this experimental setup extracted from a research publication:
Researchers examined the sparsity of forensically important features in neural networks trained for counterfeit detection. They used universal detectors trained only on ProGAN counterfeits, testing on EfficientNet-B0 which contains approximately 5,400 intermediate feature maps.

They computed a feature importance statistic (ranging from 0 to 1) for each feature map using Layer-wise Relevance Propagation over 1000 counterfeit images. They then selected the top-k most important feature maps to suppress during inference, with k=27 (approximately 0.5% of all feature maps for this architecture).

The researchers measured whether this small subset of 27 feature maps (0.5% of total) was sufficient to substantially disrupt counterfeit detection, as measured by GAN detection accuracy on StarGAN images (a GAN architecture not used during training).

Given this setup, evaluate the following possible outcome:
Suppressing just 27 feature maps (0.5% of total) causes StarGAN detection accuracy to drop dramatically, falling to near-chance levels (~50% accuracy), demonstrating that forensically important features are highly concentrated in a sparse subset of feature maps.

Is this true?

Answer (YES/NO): NO